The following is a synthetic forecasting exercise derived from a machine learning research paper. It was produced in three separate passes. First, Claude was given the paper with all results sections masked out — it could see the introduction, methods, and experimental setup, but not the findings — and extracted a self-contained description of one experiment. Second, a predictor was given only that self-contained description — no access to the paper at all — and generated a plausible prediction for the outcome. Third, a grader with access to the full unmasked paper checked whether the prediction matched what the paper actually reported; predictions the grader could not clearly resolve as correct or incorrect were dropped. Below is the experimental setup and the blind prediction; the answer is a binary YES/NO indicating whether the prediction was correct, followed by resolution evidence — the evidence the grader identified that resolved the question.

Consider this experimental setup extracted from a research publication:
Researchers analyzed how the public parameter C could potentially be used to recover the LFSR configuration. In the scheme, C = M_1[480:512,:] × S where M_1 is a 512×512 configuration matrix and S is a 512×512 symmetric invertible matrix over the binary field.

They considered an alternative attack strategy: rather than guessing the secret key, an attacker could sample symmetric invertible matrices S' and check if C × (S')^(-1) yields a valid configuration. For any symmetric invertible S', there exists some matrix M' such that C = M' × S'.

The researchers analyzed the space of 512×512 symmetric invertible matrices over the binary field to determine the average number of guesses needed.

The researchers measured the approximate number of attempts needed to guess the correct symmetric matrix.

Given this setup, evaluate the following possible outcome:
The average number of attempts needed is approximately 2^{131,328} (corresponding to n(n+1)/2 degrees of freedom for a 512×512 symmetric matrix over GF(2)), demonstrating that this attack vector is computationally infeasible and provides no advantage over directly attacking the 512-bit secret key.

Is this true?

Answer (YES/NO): NO